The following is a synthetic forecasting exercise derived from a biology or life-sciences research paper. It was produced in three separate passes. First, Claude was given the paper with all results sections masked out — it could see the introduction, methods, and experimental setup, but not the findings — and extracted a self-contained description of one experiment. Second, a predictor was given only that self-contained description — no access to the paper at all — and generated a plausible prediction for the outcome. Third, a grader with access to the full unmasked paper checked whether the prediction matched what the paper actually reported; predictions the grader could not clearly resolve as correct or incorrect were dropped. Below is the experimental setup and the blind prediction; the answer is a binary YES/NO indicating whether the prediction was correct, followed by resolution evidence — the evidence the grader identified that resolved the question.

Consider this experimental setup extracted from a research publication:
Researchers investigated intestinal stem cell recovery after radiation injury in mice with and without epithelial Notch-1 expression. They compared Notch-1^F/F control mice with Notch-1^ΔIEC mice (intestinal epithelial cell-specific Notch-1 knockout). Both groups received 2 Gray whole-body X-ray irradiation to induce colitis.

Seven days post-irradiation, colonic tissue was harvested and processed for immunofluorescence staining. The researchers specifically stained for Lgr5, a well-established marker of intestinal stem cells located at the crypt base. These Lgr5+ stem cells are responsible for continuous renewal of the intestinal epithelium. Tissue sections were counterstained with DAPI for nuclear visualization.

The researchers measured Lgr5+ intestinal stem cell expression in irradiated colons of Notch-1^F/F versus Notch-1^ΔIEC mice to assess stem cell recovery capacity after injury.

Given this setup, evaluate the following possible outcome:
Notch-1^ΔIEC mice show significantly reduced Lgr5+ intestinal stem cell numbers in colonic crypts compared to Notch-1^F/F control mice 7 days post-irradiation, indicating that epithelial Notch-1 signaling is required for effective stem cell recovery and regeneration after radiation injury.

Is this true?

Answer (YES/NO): YES